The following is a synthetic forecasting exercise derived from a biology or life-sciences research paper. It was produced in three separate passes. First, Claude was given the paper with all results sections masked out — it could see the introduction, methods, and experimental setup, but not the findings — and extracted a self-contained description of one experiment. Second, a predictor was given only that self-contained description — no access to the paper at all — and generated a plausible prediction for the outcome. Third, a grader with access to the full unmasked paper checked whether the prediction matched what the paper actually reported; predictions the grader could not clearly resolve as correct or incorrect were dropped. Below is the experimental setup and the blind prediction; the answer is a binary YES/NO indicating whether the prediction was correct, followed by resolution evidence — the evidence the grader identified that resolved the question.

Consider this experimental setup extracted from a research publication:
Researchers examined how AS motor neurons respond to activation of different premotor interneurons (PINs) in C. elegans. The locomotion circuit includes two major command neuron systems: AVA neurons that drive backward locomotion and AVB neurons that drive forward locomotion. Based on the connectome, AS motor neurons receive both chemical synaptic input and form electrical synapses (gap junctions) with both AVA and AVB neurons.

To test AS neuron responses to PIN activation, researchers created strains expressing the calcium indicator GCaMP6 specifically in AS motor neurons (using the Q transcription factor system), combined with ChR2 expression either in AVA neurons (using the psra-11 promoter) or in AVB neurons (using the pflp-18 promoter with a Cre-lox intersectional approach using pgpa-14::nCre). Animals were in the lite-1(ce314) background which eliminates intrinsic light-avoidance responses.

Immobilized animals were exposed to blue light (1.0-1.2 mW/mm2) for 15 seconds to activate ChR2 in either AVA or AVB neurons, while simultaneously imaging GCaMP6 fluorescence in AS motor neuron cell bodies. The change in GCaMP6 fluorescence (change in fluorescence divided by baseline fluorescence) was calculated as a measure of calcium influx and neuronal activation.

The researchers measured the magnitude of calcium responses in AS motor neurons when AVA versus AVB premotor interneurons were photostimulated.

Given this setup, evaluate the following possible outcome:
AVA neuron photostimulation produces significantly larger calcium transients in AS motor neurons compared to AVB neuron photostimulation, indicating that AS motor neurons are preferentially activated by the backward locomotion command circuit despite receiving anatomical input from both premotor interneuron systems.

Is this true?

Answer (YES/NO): NO